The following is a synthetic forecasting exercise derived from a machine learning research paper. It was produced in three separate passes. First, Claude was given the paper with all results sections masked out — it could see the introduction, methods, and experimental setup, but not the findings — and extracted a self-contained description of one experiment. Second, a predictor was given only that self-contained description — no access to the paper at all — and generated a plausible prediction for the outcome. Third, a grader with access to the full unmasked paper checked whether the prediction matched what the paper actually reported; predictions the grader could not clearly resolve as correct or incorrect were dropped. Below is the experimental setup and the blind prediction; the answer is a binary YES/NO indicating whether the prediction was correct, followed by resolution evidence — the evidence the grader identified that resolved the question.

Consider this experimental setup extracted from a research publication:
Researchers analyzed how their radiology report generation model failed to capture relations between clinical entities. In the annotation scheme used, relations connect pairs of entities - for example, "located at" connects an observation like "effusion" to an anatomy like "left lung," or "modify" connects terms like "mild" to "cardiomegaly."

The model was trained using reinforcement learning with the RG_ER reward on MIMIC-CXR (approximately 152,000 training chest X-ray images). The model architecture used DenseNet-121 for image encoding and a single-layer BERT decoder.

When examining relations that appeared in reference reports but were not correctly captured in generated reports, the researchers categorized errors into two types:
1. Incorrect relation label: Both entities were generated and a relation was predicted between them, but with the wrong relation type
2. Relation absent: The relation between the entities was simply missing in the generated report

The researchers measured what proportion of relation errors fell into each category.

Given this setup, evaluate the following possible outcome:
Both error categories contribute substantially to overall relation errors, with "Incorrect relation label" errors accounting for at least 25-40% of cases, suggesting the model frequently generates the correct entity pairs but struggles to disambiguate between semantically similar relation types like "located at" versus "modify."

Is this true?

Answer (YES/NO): NO